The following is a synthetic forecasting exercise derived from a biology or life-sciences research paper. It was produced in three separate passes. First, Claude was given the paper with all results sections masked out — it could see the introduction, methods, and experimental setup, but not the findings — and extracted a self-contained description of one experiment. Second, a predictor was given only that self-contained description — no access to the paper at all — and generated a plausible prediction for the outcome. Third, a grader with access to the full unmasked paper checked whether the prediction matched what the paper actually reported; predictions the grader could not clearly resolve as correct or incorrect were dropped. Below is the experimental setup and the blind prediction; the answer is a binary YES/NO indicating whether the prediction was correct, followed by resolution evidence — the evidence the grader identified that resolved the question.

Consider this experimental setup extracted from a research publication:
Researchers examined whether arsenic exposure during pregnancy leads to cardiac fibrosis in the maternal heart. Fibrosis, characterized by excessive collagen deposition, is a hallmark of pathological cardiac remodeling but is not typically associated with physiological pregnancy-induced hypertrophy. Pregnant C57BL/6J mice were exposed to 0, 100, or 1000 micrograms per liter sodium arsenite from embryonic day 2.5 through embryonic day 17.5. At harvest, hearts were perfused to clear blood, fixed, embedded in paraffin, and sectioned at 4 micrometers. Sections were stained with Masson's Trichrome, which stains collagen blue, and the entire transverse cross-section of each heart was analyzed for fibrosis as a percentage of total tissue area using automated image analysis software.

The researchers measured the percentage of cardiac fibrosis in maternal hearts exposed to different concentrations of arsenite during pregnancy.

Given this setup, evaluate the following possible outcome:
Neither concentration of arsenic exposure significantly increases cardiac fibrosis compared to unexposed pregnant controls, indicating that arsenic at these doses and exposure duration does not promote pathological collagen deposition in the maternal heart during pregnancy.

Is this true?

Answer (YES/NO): YES